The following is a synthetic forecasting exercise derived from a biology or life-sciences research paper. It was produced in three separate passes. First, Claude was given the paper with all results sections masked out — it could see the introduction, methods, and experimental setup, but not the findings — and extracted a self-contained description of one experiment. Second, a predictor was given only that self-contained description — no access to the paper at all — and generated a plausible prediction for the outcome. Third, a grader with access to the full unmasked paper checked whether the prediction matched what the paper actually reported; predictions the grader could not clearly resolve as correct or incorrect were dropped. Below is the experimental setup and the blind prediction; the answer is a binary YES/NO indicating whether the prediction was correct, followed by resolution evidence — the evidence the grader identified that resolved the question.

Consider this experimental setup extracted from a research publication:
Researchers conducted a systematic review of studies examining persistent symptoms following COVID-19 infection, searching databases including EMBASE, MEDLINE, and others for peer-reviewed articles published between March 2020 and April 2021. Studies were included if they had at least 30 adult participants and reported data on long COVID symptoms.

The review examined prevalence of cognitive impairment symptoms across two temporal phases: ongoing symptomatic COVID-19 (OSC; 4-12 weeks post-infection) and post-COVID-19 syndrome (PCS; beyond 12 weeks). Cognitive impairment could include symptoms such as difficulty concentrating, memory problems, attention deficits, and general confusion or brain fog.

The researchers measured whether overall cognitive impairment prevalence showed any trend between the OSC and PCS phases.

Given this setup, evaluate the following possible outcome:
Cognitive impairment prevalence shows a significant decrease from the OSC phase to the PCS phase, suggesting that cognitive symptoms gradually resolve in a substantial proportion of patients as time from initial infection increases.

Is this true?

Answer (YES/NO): NO